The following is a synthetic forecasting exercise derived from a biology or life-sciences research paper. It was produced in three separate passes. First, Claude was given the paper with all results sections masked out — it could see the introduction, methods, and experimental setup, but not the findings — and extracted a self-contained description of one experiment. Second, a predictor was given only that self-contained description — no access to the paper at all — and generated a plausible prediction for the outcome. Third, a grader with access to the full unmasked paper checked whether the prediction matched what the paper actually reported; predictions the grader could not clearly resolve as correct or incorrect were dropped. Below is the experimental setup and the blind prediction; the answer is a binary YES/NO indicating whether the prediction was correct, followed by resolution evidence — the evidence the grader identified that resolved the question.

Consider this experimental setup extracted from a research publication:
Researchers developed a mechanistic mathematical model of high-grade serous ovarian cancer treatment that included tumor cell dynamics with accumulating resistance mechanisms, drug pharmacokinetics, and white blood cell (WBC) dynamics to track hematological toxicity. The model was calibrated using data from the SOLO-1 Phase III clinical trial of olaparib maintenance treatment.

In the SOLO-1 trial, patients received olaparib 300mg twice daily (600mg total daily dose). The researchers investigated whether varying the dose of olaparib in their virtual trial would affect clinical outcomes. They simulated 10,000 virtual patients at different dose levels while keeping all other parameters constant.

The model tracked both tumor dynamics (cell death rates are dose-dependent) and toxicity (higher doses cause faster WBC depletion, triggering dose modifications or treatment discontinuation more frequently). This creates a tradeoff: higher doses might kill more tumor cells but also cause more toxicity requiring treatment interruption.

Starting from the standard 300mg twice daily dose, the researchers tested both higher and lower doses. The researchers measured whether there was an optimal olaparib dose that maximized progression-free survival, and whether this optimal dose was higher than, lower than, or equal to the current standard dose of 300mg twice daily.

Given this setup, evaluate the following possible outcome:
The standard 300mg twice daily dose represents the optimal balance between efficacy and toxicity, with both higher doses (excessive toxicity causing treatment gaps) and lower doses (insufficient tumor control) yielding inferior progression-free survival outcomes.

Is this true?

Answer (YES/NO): YES